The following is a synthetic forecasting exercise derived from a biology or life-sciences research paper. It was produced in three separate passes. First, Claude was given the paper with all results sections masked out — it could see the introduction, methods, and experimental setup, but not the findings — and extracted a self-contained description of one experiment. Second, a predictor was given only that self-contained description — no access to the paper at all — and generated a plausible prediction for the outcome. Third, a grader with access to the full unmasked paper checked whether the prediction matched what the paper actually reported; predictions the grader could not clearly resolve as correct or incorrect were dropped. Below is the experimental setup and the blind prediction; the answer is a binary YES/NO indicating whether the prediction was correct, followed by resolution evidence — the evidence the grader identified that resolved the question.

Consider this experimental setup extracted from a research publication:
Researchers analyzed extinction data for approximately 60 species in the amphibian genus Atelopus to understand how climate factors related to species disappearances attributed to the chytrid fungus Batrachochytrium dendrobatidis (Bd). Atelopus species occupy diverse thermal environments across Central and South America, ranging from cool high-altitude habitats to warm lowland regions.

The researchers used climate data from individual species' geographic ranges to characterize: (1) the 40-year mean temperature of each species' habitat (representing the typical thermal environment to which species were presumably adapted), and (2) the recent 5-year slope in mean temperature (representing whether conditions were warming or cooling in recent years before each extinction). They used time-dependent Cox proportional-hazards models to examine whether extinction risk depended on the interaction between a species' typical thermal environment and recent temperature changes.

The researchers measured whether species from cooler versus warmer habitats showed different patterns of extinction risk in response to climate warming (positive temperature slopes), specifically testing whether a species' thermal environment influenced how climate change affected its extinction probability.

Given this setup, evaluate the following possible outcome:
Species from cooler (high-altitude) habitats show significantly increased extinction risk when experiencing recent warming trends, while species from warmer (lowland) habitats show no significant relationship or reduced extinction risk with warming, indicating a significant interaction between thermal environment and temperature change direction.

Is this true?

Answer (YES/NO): YES